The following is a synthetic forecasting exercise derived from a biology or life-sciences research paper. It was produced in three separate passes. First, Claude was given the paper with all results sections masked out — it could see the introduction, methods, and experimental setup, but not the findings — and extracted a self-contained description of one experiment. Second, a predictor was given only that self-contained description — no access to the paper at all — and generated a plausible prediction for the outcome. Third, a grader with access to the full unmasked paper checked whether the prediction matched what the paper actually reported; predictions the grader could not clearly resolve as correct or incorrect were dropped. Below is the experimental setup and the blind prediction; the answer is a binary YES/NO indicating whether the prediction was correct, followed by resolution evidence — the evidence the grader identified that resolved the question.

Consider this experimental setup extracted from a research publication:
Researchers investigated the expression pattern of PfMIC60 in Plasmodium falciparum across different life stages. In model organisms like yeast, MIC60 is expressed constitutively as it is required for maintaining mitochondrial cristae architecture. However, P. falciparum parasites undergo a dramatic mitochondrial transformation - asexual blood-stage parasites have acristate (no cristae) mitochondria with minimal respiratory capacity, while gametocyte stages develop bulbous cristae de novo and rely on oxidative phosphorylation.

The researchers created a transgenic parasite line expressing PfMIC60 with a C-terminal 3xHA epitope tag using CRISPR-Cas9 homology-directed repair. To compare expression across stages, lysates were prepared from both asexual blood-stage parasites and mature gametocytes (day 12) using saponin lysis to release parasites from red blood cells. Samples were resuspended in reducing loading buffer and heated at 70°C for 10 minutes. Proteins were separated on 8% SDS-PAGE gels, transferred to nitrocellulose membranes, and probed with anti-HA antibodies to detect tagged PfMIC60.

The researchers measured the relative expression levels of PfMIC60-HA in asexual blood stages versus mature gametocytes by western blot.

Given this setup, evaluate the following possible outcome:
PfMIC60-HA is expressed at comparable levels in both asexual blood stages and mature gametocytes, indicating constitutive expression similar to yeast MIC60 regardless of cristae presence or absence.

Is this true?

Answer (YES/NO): NO